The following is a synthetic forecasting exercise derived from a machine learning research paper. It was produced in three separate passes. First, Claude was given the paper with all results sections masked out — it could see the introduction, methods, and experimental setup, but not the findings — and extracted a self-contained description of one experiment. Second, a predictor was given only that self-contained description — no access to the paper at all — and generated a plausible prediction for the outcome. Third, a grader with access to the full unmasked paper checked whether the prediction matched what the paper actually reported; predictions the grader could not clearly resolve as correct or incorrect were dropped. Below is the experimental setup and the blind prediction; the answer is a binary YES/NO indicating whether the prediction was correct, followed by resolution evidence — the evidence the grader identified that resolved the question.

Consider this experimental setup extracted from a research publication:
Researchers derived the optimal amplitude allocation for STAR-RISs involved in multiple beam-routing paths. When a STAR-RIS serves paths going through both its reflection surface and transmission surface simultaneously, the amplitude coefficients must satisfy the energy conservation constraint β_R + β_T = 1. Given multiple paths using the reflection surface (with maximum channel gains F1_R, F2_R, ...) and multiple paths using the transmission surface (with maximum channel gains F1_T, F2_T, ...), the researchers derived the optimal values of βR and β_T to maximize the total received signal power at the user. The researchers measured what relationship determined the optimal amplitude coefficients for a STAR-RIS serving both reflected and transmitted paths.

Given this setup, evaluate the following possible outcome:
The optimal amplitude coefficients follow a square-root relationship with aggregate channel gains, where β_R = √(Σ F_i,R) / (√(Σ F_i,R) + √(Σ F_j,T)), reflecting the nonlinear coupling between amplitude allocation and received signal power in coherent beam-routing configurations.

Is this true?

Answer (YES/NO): NO